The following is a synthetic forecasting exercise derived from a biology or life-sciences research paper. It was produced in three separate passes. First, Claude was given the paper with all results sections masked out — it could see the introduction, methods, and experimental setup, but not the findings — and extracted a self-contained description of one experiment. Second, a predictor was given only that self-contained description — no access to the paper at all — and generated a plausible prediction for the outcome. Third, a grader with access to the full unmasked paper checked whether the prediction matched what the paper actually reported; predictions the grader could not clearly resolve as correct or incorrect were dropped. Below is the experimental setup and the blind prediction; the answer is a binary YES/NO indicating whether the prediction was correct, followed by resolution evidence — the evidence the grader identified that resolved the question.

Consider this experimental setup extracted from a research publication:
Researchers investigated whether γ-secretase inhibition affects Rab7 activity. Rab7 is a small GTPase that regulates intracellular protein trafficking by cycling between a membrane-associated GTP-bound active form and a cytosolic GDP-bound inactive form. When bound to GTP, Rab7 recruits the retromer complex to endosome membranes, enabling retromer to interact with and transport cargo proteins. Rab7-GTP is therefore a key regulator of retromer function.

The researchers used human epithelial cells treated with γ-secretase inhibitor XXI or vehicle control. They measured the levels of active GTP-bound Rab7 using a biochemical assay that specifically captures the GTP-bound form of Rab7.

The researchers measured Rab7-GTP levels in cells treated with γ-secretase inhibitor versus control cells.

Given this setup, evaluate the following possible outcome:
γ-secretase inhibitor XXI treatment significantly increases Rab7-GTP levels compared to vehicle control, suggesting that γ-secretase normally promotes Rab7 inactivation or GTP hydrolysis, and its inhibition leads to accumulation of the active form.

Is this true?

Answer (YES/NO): NO